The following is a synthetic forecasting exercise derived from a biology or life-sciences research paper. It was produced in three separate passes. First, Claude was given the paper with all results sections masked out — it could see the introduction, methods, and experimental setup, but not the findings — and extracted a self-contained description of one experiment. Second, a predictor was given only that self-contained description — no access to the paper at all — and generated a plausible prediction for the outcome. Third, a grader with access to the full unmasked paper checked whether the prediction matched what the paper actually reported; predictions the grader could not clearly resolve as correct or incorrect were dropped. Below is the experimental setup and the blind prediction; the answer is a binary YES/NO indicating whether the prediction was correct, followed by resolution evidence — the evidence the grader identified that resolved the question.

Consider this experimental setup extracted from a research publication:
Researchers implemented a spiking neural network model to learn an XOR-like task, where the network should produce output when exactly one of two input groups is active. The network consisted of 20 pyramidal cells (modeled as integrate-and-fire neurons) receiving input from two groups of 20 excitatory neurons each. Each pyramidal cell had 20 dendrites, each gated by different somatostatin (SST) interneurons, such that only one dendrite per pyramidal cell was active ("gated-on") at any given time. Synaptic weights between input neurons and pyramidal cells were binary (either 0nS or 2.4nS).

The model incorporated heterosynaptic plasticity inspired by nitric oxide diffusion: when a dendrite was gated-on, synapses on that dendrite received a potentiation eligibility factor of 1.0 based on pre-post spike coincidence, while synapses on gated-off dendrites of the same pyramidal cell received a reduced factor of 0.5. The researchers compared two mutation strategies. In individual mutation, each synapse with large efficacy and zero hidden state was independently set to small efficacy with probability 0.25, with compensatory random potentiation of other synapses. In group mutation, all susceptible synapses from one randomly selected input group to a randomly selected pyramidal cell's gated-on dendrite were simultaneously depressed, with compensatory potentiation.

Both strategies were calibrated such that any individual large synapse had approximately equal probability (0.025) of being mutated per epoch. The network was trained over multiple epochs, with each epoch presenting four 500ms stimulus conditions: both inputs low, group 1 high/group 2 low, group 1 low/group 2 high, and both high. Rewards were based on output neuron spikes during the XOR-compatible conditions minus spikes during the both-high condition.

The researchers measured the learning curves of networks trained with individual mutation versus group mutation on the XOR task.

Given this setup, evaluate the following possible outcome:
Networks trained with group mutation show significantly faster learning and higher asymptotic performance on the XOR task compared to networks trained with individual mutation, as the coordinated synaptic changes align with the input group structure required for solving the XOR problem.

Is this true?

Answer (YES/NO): YES